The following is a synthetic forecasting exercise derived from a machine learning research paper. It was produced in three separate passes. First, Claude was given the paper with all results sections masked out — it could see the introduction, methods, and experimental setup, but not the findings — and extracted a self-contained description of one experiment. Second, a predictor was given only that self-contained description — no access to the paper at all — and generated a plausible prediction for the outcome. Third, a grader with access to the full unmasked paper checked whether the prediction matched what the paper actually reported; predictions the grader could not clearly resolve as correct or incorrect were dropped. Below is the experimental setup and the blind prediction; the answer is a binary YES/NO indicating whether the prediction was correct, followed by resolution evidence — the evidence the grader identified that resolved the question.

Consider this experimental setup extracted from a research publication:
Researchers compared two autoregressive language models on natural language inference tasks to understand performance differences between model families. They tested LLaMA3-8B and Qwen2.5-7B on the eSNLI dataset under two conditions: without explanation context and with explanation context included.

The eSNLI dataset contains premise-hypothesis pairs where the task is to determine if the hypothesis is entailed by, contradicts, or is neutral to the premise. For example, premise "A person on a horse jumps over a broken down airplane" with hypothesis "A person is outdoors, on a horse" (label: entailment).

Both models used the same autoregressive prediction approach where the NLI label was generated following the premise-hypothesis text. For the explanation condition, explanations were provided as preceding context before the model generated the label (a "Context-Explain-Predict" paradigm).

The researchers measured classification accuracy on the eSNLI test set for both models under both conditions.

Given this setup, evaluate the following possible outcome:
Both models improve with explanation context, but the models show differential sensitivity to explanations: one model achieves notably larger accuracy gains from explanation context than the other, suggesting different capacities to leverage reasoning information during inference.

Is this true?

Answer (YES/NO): YES